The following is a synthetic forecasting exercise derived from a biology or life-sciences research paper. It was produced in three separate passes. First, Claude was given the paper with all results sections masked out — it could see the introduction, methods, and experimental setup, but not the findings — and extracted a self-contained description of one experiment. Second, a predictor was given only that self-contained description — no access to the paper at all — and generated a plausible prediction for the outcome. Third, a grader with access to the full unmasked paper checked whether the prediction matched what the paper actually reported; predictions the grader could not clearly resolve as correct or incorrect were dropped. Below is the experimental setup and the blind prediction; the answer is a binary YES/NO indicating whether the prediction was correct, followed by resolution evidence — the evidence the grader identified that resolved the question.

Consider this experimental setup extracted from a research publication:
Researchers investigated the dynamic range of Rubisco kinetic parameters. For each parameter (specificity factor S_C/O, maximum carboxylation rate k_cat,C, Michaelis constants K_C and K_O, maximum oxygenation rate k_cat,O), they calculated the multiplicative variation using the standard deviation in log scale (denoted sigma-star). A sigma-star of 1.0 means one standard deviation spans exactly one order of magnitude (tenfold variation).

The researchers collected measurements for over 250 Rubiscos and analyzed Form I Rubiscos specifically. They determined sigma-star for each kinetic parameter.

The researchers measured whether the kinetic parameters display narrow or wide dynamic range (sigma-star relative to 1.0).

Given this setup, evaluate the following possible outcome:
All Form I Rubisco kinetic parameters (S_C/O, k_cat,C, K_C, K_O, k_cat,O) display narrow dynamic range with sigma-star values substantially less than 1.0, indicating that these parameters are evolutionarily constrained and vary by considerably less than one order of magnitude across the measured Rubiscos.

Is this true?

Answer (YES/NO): YES